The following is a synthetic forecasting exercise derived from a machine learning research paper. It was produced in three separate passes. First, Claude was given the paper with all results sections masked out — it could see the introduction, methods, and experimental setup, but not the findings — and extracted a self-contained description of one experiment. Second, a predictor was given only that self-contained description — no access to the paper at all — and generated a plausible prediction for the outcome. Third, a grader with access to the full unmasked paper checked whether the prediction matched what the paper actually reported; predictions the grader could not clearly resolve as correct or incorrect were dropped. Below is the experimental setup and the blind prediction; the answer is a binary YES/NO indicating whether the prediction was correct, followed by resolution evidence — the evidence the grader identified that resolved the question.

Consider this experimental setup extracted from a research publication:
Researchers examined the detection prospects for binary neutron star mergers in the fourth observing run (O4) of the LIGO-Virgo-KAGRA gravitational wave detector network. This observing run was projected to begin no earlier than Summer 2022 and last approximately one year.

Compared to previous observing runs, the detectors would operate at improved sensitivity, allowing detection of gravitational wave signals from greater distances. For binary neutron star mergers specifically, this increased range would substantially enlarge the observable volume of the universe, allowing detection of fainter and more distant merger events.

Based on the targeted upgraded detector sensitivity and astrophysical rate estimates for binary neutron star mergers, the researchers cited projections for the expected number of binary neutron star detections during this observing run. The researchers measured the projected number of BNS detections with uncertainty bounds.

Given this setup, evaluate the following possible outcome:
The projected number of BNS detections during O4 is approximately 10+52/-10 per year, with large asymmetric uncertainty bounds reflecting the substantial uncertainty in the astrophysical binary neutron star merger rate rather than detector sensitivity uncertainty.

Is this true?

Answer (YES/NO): YES